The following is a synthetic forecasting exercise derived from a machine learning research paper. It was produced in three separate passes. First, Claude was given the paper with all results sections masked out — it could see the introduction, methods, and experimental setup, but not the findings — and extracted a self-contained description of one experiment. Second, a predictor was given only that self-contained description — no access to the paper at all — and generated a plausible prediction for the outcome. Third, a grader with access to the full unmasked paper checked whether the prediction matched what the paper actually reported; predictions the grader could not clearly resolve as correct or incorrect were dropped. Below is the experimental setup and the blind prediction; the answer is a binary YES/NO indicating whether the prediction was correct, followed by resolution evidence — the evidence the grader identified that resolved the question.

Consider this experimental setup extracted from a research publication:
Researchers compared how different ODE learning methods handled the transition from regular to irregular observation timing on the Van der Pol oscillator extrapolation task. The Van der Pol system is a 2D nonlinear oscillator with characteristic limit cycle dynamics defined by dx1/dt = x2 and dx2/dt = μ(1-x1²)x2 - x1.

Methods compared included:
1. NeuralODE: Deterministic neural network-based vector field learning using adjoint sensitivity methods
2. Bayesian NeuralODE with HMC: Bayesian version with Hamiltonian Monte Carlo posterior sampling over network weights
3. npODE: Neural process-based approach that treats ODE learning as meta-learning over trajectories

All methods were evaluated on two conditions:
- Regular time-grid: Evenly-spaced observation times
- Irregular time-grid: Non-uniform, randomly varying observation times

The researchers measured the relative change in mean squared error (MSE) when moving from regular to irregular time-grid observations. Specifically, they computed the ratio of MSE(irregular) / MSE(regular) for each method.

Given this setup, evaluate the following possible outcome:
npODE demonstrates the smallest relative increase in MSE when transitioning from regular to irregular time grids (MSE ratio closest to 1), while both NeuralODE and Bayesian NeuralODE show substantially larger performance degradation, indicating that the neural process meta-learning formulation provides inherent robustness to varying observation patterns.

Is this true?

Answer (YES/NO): NO